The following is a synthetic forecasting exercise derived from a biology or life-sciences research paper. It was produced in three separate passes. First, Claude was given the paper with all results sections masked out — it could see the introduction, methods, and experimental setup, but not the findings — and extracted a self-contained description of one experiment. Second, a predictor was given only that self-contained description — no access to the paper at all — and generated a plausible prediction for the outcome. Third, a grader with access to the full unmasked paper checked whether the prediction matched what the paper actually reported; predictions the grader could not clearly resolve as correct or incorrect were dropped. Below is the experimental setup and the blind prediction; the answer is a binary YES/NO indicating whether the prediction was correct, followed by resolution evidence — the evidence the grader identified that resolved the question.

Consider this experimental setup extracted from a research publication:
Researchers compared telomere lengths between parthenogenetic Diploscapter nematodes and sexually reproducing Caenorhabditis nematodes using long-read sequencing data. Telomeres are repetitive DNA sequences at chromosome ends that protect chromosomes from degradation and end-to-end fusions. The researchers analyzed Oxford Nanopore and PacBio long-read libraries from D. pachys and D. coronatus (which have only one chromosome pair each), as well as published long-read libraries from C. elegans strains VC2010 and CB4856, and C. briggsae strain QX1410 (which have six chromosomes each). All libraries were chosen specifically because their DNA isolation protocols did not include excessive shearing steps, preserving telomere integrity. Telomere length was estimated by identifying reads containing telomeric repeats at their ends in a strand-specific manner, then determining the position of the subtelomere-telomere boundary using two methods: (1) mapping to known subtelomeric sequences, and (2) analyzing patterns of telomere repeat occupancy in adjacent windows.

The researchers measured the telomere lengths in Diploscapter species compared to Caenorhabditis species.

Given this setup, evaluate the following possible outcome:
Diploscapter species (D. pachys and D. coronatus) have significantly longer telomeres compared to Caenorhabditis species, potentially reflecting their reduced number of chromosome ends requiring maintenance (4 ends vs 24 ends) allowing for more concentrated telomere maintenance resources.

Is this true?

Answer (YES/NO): NO